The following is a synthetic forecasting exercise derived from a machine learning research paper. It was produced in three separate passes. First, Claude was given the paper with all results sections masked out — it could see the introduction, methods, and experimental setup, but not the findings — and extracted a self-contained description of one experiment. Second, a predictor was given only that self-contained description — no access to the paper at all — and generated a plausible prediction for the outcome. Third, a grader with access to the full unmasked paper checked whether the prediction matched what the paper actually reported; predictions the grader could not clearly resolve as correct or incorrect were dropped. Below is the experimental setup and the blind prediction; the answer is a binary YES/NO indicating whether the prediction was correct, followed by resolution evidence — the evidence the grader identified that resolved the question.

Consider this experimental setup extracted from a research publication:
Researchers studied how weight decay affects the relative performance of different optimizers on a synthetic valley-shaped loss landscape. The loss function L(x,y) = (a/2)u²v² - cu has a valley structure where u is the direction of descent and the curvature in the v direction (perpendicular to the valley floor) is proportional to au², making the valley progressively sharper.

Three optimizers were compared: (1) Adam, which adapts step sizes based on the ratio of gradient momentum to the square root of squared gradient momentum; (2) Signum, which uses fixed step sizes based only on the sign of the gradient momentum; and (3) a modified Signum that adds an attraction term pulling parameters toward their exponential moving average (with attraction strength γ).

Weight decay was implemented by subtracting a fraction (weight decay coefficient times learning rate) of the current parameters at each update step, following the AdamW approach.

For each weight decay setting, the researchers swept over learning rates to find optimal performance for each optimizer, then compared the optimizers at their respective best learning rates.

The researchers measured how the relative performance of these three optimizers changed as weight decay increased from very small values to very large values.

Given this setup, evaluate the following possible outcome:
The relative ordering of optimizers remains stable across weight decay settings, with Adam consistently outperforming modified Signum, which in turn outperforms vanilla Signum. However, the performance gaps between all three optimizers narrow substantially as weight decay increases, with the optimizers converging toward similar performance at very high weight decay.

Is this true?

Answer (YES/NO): NO